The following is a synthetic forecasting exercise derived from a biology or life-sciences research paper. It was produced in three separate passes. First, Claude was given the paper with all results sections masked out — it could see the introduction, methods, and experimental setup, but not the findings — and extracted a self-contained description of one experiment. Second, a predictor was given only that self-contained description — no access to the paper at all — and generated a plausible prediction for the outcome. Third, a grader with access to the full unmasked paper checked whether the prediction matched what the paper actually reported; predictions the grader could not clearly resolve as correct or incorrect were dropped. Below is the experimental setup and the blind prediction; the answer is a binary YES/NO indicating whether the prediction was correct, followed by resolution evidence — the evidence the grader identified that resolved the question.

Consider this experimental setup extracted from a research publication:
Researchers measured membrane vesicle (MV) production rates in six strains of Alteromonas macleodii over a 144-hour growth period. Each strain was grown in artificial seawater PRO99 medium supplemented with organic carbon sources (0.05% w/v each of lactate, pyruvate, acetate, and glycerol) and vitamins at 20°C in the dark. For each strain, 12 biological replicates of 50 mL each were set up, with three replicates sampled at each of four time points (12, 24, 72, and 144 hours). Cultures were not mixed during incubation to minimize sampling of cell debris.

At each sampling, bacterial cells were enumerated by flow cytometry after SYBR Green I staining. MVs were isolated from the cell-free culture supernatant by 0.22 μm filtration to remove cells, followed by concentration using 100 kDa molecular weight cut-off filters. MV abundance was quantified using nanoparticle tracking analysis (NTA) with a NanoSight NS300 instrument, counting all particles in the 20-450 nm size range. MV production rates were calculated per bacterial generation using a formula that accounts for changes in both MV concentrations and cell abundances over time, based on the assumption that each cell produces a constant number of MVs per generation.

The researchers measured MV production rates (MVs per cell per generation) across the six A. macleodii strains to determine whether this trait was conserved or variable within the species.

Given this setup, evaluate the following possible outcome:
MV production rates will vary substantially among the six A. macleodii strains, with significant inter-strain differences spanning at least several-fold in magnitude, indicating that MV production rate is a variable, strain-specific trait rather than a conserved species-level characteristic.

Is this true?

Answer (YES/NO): YES